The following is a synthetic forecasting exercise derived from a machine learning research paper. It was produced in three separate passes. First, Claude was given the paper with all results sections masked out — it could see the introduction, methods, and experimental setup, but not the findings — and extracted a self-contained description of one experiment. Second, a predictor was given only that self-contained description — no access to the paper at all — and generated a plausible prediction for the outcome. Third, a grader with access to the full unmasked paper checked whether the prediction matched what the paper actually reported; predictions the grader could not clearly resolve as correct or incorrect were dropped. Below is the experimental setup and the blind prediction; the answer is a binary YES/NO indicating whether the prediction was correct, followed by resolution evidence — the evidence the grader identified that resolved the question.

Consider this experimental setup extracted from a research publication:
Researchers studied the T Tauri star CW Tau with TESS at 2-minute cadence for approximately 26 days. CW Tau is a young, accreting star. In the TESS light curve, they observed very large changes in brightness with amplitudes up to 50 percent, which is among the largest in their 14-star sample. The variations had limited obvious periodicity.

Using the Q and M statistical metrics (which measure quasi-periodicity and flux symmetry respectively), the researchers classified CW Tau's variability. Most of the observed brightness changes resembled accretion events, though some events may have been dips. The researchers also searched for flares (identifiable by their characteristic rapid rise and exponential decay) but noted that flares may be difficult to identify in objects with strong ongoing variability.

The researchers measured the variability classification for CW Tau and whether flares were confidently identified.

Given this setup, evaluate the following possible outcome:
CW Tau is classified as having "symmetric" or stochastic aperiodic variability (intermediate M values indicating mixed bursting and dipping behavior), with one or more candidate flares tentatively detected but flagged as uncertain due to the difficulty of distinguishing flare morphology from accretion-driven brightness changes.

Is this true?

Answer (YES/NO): NO